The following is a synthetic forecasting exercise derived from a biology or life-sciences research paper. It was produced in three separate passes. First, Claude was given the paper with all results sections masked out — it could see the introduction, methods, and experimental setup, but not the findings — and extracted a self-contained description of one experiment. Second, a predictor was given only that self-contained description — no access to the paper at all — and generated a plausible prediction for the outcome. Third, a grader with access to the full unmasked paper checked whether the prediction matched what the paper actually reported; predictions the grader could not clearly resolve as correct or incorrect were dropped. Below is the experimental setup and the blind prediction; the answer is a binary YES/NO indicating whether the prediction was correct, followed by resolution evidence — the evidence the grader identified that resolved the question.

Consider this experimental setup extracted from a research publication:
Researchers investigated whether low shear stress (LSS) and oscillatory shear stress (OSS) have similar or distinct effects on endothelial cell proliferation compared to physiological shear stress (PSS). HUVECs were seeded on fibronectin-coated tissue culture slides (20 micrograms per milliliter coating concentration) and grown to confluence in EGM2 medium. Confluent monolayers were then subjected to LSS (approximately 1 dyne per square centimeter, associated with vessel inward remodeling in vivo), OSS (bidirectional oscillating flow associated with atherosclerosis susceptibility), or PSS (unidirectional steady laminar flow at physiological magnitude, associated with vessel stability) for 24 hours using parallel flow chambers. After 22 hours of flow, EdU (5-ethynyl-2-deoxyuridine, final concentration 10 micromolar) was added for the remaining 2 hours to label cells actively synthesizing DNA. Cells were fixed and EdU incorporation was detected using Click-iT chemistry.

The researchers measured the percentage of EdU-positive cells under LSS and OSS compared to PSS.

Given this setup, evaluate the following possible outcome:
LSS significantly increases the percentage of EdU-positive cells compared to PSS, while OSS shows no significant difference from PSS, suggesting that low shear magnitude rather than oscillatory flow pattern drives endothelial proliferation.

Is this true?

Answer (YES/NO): NO